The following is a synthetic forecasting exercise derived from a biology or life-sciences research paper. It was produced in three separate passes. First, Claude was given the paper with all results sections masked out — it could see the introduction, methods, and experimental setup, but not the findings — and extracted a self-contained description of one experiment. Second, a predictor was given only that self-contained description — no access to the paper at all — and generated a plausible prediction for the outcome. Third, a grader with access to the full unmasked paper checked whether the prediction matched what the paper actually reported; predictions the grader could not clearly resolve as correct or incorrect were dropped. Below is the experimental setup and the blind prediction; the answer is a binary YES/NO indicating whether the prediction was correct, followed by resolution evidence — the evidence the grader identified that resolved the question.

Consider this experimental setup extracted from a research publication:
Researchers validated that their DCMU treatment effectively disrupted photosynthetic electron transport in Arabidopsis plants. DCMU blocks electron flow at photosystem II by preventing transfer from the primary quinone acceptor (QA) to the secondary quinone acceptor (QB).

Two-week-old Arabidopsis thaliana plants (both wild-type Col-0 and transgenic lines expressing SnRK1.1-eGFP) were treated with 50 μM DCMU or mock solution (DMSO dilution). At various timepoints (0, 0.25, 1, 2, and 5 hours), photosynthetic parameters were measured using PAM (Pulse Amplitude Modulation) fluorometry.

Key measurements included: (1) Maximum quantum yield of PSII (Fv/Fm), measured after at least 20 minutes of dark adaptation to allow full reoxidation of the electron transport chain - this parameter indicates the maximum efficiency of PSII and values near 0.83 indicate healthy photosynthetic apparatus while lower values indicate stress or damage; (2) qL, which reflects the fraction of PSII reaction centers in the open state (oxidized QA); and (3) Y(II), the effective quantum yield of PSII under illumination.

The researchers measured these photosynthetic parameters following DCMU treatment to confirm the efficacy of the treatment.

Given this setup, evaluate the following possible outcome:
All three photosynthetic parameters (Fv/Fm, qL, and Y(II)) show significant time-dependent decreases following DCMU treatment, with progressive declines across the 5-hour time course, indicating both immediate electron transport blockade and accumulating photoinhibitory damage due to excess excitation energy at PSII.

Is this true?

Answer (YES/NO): NO